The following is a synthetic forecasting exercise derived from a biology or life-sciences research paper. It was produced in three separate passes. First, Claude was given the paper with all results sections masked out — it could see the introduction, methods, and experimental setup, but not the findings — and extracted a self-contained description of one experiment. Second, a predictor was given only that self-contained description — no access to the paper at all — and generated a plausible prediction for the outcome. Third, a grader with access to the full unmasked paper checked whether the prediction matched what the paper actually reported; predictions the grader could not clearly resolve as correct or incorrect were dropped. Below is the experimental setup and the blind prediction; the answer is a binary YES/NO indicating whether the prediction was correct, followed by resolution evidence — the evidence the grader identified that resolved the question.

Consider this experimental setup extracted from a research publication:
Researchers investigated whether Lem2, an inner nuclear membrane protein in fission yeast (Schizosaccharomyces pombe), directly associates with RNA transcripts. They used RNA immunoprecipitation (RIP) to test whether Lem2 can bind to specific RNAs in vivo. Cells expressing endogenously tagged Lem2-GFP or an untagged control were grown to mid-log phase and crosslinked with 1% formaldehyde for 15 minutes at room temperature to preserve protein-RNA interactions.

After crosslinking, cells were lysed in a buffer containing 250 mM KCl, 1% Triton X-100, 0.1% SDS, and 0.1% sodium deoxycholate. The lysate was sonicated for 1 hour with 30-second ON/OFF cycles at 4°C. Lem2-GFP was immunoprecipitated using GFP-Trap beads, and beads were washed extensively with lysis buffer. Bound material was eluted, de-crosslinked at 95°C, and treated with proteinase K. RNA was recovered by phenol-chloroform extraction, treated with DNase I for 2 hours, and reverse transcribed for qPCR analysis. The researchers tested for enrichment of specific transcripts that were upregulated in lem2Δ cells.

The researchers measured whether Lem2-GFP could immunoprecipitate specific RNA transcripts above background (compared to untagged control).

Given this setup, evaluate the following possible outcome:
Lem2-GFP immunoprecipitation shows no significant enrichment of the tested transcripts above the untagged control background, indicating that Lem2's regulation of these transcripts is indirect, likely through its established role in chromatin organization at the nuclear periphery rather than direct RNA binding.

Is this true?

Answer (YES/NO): NO